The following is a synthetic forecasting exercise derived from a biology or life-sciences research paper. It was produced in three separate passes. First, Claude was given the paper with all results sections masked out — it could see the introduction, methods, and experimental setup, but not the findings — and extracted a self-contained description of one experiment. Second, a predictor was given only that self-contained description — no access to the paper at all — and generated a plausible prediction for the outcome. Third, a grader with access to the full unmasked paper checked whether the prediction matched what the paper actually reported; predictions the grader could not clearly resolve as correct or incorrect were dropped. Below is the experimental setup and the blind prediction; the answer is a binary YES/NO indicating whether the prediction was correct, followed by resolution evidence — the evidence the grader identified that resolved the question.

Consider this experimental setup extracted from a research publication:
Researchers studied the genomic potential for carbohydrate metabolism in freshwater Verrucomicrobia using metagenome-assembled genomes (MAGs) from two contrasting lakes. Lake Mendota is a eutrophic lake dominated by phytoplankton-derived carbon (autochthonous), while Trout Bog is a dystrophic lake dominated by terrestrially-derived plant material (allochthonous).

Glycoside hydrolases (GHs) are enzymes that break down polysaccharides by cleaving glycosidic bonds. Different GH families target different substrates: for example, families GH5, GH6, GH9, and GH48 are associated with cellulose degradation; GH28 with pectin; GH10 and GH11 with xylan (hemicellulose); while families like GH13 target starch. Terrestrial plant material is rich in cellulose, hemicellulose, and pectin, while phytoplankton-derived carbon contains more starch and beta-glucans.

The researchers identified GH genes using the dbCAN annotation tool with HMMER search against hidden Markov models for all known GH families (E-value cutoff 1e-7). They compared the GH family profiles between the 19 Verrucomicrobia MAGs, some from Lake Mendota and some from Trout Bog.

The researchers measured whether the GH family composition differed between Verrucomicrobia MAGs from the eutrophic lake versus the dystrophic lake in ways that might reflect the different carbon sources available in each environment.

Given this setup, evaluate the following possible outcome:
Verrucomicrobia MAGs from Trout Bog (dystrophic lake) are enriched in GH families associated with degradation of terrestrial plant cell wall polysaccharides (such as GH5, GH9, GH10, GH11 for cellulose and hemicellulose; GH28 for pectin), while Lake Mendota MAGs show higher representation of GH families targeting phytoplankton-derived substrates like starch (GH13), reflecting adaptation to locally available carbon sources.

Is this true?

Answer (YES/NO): NO